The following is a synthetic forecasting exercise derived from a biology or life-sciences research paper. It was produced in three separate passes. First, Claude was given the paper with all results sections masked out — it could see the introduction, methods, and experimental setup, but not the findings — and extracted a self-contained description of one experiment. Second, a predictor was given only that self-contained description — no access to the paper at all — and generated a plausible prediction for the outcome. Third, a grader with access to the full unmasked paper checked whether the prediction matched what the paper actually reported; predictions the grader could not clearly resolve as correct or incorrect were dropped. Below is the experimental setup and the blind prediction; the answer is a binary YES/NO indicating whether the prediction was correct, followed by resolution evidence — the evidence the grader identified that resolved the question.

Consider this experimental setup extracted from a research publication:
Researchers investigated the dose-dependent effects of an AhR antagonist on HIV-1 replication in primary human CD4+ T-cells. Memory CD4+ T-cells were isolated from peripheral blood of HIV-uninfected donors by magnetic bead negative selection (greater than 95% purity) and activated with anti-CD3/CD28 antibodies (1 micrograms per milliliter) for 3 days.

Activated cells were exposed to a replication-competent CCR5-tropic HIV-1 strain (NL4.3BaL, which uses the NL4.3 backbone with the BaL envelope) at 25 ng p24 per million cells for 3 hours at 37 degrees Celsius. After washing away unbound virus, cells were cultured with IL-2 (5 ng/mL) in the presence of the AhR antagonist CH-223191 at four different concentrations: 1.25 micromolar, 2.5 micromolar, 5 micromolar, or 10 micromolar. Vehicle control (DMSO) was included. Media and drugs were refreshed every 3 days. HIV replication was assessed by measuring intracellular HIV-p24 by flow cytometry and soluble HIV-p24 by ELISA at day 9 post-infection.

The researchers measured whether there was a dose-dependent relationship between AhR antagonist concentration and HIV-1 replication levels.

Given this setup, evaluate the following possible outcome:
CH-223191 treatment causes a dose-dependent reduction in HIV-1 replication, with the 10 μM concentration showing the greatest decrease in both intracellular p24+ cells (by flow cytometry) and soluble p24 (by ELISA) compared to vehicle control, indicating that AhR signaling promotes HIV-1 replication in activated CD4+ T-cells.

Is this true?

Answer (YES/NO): NO